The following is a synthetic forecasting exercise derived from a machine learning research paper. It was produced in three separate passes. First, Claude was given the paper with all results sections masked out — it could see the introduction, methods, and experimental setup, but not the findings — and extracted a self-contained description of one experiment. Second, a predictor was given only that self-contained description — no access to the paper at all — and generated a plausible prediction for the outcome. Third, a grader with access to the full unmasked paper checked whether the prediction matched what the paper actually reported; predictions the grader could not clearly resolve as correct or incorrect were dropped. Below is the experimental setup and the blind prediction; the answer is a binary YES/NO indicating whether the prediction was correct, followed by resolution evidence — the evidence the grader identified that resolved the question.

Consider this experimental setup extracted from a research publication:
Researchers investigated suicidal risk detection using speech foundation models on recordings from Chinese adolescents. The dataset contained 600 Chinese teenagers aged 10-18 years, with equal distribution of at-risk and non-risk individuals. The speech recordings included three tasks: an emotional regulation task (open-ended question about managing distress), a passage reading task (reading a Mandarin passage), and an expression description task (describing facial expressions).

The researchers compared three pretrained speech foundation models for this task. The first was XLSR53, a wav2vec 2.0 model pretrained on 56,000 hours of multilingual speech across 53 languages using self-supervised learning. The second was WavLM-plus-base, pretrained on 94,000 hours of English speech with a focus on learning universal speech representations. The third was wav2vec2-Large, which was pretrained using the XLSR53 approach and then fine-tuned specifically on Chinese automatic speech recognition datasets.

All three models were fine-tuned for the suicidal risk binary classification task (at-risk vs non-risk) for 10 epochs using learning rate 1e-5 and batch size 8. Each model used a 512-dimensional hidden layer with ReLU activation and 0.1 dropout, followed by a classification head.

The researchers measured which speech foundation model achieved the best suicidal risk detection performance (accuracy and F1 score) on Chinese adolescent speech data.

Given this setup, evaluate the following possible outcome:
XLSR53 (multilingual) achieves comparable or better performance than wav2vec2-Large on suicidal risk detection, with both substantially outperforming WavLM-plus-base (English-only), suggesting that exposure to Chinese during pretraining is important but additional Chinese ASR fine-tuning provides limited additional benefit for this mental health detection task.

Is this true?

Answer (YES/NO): NO